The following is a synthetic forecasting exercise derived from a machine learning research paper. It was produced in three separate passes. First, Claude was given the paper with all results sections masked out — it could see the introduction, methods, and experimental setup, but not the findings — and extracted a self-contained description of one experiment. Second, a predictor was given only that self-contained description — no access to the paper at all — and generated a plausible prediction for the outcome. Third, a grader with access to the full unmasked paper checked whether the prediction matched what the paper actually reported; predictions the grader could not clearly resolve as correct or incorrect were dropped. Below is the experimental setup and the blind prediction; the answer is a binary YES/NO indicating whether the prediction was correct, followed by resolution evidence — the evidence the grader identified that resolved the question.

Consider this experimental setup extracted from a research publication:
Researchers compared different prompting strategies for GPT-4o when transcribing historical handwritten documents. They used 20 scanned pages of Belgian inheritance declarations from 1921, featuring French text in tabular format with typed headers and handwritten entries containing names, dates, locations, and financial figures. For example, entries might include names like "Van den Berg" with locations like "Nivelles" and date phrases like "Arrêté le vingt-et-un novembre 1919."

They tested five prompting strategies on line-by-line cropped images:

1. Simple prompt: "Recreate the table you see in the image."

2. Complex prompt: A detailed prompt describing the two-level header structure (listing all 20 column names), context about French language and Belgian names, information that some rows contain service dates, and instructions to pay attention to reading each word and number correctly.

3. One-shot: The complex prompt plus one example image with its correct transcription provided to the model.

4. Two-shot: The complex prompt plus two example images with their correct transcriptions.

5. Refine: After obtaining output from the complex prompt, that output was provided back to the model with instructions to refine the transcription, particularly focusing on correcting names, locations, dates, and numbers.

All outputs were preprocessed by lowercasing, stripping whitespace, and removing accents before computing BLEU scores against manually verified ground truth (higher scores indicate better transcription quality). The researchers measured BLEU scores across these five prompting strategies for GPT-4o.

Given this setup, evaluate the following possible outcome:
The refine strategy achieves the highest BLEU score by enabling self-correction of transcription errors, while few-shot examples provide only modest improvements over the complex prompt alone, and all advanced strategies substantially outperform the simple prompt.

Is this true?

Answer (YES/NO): NO